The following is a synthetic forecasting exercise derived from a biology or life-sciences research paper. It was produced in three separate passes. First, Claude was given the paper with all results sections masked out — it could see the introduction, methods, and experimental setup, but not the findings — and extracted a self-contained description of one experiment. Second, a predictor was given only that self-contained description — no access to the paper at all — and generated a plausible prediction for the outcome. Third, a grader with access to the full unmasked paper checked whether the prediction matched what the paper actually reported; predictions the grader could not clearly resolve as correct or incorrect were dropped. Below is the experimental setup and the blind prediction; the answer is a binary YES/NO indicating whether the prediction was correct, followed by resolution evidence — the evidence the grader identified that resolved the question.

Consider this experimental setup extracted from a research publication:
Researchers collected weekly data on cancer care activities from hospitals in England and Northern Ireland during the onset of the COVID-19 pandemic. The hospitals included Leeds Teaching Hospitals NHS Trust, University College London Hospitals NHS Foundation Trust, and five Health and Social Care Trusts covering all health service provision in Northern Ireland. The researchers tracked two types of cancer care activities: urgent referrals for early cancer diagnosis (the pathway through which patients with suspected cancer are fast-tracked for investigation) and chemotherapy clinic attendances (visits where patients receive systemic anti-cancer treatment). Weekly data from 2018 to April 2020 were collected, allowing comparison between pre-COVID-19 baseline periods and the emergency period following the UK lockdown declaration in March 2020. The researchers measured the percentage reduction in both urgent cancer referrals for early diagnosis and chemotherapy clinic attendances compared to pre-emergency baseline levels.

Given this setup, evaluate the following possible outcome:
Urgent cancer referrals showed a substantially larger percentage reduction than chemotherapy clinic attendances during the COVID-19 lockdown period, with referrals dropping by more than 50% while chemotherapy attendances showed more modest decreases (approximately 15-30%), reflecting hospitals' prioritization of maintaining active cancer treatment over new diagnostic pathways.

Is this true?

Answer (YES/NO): NO